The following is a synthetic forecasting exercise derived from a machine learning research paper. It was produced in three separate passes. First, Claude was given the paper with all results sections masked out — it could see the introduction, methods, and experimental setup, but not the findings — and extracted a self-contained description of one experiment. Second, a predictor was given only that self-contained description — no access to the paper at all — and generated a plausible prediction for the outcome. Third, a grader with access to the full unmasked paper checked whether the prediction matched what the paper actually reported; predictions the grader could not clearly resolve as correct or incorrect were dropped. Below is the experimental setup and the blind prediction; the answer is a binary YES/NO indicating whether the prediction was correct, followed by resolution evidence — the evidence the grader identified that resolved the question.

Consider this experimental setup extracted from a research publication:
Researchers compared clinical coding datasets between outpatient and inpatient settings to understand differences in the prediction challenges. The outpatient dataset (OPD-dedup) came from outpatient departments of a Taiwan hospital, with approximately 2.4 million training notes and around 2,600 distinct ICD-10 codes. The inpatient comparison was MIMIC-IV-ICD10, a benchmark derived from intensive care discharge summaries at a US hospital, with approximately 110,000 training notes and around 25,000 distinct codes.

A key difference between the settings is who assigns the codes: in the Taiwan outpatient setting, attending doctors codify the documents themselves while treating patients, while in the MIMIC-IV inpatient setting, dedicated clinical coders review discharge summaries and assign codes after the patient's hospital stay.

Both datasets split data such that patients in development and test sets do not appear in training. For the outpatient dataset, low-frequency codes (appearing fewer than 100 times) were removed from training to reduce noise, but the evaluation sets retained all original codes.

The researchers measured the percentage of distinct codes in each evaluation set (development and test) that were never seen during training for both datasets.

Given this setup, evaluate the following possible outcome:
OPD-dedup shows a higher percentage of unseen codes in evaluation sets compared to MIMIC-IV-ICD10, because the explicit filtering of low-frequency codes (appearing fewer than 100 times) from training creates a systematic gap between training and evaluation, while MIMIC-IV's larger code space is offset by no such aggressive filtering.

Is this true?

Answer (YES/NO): YES